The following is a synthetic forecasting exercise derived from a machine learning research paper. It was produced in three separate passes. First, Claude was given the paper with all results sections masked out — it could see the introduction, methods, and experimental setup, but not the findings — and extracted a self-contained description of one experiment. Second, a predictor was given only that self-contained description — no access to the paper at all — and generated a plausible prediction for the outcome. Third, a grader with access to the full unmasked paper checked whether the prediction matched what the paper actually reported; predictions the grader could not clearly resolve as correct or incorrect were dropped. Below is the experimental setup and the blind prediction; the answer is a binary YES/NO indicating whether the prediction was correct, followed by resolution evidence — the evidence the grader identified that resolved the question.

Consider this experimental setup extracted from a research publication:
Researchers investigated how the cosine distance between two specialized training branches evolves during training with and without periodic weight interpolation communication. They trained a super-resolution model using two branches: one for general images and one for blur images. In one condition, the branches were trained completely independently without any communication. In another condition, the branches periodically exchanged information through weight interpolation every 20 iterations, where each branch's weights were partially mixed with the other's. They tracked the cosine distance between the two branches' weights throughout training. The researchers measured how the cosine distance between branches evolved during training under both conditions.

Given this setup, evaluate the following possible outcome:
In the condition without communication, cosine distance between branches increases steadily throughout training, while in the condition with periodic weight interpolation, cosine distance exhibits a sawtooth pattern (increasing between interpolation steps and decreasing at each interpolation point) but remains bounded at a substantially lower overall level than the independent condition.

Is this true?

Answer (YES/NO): NO